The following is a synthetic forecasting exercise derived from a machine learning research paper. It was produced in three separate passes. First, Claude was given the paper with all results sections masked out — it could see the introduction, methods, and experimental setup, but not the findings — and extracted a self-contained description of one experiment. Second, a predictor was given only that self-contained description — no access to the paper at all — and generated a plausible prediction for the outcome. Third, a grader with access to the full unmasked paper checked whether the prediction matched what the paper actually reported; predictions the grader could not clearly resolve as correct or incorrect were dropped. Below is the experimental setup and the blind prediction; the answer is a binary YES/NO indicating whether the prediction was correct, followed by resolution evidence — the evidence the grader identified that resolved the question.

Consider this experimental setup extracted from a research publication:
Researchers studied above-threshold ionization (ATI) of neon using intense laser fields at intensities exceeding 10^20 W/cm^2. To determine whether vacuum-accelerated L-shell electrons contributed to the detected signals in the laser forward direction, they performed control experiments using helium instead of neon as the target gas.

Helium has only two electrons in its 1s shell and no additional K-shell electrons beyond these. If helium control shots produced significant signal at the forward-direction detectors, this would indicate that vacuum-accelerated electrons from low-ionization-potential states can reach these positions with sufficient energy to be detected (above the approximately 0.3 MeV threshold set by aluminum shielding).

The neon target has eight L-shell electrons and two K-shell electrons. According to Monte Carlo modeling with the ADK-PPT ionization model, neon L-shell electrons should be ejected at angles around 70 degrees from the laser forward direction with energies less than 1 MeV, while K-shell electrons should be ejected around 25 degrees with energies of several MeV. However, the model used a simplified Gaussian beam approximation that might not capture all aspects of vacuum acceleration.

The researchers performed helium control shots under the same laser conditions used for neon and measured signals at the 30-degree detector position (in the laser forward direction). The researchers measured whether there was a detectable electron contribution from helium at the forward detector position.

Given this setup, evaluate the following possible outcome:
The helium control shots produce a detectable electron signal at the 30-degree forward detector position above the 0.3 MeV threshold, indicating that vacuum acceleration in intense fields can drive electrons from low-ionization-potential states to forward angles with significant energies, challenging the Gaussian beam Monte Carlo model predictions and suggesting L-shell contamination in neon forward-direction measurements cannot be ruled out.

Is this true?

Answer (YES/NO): YES